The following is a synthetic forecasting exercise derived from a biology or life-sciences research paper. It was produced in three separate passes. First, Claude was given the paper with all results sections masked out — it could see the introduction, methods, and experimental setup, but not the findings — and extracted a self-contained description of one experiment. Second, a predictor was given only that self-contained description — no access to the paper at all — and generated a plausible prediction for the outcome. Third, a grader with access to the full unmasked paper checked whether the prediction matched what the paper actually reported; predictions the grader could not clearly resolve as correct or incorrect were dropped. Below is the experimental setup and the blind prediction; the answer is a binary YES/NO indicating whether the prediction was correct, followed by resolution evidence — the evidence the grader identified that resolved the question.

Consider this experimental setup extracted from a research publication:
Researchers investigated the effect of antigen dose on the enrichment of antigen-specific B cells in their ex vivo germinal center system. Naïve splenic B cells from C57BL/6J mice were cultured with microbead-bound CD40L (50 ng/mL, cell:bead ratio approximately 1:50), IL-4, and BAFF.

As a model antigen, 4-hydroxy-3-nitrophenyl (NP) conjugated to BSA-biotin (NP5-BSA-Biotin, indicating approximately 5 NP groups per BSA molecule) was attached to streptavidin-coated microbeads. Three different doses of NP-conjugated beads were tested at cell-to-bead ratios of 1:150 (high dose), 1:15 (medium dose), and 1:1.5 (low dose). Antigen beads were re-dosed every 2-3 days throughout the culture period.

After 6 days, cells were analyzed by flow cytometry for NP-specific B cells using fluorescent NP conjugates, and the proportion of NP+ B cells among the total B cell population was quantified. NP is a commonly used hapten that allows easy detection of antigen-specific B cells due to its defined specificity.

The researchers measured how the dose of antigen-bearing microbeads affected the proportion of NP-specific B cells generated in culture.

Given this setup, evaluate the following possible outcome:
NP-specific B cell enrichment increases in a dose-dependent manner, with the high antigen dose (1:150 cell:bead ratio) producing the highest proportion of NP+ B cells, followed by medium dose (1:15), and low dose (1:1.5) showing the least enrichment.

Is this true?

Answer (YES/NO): NO